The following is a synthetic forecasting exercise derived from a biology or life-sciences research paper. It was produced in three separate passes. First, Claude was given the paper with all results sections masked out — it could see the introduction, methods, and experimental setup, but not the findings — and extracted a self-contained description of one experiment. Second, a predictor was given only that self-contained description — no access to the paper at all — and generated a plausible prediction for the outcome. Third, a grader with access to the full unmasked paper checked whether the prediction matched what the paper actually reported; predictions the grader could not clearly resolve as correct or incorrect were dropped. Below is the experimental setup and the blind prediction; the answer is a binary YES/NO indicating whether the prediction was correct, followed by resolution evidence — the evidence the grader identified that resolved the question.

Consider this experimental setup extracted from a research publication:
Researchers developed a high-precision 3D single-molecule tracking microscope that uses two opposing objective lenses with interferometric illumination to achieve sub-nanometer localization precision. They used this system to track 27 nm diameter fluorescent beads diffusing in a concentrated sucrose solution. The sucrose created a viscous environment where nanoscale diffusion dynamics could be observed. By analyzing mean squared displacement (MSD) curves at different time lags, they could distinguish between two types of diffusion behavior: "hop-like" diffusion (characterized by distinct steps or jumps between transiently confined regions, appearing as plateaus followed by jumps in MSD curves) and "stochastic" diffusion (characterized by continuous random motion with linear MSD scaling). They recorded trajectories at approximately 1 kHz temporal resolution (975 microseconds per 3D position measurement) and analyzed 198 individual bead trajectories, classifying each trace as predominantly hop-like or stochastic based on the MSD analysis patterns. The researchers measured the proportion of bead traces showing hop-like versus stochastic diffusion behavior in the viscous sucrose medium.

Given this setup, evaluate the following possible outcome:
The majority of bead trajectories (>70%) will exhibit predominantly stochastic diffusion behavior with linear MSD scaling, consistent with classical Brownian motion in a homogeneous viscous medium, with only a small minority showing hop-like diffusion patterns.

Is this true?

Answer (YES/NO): NO